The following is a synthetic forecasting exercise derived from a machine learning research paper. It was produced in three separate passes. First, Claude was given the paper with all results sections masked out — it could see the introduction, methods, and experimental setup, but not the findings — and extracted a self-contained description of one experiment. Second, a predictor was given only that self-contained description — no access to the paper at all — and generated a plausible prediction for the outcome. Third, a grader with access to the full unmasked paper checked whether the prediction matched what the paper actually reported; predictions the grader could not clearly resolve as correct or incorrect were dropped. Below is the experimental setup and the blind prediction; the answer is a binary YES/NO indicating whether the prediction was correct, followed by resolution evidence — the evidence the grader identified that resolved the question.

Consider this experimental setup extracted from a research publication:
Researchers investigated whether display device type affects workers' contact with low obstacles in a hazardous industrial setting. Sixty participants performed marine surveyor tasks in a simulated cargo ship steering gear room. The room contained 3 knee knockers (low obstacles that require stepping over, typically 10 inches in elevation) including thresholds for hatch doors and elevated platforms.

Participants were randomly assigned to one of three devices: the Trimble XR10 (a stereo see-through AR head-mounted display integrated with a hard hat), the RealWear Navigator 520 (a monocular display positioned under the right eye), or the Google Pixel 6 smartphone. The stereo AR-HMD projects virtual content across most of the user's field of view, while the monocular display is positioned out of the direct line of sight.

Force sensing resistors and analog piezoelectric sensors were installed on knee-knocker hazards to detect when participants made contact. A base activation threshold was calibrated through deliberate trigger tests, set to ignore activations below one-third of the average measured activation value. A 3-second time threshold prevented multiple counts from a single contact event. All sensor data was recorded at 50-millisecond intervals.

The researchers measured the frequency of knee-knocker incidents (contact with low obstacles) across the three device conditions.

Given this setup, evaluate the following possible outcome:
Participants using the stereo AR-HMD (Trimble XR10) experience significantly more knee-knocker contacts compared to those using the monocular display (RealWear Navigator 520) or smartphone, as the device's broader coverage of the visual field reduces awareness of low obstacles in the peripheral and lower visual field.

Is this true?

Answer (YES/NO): YES